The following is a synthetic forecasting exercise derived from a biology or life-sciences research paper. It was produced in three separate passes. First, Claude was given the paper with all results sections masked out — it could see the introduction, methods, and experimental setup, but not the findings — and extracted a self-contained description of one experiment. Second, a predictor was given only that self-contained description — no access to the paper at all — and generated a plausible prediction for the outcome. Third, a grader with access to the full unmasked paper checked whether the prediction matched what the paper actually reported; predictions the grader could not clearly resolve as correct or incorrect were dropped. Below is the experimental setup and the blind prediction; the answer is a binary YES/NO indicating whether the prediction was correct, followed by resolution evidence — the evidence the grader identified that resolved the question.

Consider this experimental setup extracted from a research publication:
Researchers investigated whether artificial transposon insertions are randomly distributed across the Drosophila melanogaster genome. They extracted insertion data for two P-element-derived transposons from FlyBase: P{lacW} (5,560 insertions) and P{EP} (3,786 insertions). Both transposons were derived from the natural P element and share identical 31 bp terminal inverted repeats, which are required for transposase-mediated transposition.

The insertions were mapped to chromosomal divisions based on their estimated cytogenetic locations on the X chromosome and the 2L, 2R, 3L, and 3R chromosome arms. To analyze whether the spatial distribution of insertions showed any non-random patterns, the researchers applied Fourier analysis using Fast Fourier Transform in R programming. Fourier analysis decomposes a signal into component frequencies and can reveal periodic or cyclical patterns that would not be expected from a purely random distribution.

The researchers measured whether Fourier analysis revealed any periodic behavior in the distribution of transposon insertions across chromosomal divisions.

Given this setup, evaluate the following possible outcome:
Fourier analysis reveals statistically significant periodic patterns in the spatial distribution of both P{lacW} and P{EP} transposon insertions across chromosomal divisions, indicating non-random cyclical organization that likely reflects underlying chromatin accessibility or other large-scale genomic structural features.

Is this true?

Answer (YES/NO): YES